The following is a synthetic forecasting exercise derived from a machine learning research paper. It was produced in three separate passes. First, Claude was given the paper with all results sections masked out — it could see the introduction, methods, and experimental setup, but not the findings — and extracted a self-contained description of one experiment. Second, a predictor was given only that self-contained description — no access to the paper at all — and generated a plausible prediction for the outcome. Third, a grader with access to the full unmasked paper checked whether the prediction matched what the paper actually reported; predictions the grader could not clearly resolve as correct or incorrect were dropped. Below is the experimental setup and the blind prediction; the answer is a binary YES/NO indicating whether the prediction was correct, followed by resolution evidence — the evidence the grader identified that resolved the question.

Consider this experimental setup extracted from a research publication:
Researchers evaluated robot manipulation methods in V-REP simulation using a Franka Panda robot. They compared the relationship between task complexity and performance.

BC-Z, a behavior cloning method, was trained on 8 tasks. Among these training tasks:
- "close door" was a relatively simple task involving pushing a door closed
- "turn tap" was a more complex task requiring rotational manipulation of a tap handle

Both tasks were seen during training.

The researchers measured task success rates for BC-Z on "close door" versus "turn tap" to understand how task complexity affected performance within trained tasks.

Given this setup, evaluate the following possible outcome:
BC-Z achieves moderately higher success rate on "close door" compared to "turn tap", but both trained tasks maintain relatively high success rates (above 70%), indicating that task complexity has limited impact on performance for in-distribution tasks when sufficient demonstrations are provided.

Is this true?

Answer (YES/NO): NO